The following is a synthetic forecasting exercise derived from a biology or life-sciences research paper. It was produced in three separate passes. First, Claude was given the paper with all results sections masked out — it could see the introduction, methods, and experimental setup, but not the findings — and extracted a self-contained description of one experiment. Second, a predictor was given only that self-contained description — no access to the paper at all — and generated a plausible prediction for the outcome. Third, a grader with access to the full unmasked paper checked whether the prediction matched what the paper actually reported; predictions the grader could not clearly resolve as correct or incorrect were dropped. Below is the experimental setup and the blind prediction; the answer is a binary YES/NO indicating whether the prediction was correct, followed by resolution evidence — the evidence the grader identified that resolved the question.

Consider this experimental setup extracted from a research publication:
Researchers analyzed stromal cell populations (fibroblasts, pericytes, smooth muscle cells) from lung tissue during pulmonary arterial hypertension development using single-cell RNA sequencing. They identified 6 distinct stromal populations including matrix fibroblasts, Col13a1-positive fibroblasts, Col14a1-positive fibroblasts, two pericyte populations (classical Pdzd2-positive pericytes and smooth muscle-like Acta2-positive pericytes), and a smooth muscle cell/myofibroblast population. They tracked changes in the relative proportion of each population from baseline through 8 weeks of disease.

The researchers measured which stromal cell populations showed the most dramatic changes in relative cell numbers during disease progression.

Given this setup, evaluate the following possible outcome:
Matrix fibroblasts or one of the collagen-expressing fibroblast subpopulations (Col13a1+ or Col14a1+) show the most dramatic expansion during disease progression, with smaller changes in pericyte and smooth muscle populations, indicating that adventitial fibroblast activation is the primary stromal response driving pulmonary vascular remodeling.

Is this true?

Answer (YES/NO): NO